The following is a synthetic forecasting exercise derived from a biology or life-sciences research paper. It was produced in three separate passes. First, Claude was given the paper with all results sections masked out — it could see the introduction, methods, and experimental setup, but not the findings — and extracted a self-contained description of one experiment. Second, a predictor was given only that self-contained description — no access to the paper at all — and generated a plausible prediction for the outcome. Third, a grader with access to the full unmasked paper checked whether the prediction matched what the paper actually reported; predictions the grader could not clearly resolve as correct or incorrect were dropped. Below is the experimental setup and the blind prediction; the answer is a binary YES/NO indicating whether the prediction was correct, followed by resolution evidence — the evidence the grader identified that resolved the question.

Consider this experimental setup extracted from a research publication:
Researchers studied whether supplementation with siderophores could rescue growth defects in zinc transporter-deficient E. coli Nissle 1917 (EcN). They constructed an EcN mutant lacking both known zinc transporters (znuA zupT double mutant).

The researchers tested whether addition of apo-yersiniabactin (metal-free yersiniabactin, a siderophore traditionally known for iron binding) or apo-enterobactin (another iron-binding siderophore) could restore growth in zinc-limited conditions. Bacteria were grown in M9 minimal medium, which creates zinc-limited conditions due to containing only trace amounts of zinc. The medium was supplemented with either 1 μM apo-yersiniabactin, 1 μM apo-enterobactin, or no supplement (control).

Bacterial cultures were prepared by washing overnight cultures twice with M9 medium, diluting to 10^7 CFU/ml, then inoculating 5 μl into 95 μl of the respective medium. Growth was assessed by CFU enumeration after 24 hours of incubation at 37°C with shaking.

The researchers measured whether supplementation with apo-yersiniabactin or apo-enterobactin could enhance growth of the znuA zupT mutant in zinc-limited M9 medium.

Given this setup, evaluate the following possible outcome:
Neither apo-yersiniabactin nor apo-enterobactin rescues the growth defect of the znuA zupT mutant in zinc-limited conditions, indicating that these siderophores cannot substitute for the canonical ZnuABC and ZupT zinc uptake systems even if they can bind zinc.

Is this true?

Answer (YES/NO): NO